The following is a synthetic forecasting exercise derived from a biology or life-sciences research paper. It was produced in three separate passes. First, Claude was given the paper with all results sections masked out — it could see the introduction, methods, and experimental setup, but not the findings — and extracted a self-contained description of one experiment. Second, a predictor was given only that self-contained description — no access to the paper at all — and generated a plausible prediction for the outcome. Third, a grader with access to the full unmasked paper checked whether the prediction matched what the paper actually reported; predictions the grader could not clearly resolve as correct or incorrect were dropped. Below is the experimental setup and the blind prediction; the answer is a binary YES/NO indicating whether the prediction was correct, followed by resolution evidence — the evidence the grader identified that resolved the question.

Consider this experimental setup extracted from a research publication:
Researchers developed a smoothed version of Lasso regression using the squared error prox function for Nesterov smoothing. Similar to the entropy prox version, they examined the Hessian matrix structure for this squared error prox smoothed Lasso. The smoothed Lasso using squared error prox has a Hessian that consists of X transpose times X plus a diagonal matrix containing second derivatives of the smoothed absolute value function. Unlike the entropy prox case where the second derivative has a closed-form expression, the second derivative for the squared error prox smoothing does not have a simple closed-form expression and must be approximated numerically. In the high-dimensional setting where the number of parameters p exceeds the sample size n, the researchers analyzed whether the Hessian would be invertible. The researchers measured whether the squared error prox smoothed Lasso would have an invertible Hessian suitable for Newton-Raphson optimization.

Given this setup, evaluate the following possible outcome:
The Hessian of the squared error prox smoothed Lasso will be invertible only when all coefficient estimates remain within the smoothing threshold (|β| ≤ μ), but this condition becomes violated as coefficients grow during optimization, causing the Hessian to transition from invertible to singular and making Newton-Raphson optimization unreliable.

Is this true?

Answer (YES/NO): NO